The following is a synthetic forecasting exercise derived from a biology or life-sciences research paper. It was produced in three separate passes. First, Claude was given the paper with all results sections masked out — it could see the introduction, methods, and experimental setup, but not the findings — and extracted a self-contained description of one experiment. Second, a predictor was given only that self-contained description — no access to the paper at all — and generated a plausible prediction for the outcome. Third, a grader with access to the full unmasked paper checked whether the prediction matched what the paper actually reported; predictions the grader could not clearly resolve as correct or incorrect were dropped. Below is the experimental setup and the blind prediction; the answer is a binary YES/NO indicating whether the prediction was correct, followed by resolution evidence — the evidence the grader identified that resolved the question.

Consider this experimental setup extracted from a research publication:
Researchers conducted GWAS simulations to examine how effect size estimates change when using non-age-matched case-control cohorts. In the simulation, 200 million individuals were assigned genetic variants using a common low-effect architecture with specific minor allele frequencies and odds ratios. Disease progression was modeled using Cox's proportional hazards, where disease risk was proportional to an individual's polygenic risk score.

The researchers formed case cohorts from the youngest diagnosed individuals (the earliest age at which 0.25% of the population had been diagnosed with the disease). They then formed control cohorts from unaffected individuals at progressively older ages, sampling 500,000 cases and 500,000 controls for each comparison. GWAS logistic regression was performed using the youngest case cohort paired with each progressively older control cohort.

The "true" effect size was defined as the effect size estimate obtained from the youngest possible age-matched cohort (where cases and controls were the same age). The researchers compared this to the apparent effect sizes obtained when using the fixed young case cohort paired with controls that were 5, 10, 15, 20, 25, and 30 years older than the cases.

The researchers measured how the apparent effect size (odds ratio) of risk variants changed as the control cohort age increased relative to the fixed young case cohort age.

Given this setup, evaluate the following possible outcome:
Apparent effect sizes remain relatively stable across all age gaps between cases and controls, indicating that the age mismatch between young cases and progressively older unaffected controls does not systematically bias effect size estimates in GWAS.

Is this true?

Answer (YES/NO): NO